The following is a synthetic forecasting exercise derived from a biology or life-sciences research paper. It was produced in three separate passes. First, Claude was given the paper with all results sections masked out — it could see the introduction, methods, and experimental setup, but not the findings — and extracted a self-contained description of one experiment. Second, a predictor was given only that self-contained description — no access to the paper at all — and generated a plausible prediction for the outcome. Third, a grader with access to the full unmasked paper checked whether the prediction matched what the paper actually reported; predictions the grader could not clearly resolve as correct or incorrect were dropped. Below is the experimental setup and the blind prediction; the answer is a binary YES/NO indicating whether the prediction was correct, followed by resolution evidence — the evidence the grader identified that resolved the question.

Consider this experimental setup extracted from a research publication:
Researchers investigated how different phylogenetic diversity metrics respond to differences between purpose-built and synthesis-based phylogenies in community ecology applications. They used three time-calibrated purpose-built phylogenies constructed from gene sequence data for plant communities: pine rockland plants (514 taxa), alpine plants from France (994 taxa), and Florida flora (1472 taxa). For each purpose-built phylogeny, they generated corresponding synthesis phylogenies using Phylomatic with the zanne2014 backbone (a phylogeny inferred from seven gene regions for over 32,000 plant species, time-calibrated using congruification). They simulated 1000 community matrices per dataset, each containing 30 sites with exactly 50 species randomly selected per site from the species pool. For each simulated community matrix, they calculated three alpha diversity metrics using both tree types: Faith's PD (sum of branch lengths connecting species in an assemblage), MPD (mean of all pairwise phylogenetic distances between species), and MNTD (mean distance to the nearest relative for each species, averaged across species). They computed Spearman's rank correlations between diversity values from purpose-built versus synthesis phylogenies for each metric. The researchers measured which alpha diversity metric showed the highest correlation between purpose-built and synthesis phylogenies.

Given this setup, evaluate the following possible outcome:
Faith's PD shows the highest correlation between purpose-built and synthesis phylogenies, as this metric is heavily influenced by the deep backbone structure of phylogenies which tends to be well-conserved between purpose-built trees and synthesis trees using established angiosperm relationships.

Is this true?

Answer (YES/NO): NO